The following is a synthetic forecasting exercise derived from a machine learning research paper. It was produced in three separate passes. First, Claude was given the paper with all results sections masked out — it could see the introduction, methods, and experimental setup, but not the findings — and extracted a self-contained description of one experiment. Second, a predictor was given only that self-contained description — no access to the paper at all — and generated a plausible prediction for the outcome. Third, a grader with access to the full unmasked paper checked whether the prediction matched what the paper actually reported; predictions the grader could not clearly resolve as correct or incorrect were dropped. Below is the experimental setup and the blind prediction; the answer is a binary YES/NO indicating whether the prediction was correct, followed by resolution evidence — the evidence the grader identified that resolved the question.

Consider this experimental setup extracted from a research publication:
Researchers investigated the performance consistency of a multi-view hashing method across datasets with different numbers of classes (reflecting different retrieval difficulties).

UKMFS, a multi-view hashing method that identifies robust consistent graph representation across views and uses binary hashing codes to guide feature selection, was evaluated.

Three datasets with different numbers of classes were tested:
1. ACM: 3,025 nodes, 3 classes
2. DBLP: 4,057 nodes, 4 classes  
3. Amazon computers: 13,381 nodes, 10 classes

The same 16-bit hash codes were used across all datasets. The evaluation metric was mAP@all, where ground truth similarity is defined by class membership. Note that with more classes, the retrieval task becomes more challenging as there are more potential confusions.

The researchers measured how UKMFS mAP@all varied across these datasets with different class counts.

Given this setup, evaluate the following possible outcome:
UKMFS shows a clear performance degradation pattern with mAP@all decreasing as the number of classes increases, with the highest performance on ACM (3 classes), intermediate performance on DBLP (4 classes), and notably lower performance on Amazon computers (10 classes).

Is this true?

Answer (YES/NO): NO